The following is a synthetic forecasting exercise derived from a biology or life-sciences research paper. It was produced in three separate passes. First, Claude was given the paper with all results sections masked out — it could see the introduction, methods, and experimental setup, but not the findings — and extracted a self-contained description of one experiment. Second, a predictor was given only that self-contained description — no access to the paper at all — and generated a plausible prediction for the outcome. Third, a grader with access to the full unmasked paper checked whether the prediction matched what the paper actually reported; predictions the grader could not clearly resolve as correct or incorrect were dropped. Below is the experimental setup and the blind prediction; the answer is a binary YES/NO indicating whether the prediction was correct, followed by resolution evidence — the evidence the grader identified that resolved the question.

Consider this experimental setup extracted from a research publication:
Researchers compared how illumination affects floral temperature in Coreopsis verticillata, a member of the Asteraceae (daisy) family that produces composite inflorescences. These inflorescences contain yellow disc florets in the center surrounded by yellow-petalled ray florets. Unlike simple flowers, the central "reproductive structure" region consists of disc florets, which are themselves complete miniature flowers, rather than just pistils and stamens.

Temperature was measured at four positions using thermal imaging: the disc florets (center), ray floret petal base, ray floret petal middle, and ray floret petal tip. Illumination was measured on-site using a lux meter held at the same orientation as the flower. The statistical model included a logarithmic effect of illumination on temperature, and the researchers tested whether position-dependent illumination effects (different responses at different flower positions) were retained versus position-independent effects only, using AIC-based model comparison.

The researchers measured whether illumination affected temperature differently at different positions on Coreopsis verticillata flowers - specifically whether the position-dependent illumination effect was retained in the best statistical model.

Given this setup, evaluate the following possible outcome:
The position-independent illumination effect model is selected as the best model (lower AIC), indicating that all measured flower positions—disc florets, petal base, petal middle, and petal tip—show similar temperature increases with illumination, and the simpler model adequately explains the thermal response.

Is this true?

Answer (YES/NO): NO